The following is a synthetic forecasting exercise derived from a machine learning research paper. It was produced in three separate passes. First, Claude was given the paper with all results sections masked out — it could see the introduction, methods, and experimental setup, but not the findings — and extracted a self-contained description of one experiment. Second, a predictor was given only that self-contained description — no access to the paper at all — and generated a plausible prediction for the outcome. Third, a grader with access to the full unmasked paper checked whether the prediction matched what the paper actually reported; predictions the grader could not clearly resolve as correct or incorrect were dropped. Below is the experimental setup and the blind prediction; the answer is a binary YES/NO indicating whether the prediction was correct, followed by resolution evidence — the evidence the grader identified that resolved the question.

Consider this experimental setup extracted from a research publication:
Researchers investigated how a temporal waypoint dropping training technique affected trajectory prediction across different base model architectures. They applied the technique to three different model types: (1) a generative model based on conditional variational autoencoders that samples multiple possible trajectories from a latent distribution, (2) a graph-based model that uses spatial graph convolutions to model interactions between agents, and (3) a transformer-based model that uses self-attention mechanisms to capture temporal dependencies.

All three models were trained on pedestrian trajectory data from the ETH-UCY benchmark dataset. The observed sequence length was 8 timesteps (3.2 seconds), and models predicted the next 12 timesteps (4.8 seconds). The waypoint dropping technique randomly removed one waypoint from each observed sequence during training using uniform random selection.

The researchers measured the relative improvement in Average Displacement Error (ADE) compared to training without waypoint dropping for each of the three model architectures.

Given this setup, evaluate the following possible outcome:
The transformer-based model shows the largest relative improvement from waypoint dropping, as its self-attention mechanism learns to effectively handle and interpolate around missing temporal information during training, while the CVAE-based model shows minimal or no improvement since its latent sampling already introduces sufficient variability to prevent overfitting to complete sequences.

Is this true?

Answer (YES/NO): NO